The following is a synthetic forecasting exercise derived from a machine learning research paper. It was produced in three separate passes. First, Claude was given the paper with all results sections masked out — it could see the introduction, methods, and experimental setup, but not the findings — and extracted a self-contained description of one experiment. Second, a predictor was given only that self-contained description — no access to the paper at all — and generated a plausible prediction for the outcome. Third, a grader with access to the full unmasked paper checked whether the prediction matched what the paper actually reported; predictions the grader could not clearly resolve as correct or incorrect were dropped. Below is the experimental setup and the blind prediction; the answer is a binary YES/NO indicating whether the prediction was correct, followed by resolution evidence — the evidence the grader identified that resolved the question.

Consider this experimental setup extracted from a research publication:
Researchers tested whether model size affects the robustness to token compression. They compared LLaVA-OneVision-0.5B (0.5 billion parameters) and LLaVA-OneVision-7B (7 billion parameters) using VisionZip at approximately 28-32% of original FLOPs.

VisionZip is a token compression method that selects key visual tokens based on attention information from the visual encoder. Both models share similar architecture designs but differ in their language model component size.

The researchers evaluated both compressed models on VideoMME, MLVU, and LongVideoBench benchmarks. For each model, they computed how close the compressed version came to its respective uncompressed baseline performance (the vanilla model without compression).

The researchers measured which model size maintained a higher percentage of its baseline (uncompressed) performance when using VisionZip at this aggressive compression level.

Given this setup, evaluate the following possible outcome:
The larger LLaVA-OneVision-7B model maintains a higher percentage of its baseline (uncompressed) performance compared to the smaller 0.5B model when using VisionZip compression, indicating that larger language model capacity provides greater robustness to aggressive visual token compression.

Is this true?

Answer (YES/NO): YES